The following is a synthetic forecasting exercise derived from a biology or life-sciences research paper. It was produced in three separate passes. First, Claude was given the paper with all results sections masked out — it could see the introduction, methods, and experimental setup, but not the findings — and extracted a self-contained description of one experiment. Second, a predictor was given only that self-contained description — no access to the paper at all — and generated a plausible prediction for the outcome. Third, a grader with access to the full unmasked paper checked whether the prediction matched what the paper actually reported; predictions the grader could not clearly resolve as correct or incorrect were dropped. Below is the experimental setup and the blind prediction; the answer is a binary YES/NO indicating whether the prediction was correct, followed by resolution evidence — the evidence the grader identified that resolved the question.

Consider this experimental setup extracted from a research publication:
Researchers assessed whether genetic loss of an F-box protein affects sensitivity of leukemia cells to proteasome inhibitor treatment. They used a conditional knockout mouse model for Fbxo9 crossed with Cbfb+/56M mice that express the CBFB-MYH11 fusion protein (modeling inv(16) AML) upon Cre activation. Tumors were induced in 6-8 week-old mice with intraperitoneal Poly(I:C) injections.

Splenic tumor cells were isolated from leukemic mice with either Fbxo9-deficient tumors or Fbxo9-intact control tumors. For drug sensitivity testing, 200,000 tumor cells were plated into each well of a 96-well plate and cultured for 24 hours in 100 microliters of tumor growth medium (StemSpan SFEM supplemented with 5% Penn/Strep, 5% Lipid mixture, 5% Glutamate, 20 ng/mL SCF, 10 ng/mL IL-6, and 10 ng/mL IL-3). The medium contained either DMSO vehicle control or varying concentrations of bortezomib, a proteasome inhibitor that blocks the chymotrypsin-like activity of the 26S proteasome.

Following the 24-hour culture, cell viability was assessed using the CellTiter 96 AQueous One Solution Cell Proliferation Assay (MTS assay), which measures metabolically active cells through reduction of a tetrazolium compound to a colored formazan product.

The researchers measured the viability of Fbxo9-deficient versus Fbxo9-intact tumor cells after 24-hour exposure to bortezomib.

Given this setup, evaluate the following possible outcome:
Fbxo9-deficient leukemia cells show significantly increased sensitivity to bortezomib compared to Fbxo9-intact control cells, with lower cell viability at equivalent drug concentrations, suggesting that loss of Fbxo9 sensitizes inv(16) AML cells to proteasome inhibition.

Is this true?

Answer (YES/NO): YES